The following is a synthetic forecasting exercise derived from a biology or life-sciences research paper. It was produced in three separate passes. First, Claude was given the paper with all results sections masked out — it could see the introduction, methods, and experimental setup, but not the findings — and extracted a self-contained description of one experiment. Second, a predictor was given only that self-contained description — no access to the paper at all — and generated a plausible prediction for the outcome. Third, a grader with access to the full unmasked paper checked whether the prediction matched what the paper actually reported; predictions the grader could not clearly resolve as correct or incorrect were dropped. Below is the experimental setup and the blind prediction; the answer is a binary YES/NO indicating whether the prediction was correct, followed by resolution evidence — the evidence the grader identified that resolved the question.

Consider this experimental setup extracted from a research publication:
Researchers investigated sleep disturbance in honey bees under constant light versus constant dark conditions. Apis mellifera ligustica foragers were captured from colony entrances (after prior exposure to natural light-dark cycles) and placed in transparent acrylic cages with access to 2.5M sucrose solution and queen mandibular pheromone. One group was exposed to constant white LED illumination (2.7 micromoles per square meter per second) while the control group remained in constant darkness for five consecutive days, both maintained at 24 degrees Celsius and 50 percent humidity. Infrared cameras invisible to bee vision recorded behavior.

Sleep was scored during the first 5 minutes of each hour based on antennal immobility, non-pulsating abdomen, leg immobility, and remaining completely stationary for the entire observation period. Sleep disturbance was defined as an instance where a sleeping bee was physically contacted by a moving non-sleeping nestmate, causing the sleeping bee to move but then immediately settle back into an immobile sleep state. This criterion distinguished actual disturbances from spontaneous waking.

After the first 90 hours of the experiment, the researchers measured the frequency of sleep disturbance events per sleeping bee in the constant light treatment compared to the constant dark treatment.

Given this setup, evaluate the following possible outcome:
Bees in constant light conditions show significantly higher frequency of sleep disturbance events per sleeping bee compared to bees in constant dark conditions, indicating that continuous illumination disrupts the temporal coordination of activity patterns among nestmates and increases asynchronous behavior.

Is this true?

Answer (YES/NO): YES